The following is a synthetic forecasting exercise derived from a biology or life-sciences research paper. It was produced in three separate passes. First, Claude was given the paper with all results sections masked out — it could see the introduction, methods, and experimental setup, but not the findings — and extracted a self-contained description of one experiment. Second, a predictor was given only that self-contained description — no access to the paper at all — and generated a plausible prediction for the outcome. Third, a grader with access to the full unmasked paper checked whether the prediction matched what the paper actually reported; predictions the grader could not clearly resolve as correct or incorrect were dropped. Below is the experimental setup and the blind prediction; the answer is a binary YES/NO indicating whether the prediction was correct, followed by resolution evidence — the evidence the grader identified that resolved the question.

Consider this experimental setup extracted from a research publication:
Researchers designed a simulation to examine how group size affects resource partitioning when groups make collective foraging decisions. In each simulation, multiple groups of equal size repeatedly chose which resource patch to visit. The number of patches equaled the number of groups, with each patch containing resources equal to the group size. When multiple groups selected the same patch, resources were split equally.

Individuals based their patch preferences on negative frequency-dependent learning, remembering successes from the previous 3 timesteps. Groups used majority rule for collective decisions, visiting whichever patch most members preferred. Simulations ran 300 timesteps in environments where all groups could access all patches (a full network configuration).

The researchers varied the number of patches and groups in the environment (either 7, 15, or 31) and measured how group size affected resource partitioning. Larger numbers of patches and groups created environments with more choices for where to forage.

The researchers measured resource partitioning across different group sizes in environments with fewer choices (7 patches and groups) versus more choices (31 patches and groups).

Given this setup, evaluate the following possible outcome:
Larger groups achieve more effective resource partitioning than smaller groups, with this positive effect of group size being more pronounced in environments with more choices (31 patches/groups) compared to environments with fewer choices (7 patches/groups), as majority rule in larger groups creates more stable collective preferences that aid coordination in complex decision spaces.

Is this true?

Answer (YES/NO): NO